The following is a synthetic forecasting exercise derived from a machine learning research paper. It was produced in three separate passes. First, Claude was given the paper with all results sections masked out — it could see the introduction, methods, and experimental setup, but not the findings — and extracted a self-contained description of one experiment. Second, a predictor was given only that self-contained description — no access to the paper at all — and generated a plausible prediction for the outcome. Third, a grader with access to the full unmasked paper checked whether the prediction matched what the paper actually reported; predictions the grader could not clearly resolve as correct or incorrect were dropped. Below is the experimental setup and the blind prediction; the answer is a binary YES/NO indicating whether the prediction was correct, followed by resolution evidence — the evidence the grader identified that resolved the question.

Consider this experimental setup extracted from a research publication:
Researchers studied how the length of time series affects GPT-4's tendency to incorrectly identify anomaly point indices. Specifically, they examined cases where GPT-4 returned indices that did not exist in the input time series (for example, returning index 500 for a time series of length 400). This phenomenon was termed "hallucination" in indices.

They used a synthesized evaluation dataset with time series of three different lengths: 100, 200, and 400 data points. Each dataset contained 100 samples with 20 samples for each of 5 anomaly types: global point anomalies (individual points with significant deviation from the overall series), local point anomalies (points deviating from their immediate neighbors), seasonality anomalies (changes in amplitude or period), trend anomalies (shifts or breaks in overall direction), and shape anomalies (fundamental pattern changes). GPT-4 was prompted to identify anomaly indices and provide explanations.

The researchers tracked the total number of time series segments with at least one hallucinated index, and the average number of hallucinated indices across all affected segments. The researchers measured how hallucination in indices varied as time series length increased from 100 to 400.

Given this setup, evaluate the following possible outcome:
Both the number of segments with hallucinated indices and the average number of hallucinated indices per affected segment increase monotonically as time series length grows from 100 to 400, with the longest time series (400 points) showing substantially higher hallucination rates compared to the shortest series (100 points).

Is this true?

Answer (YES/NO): YES